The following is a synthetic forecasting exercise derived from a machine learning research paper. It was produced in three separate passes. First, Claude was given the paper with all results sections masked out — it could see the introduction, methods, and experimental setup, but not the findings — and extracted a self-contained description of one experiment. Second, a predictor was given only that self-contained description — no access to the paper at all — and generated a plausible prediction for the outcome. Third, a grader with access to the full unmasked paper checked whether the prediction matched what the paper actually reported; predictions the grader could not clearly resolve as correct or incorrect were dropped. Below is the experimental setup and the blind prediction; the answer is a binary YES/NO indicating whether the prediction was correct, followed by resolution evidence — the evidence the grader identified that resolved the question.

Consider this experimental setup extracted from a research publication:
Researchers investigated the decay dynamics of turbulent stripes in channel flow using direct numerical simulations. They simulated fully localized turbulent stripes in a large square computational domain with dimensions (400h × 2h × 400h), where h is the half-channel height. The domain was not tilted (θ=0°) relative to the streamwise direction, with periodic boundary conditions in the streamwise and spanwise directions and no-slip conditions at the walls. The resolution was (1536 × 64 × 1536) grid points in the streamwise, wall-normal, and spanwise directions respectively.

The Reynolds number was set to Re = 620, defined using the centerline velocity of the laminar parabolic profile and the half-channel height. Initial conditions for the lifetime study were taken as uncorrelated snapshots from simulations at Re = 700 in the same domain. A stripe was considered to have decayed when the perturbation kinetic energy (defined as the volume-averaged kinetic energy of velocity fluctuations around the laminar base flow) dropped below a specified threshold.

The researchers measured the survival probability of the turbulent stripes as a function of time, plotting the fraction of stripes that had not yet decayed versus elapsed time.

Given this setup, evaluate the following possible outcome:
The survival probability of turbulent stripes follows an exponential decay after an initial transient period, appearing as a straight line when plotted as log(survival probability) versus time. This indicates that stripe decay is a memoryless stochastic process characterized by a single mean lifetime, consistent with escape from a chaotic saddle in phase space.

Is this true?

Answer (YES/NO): NO